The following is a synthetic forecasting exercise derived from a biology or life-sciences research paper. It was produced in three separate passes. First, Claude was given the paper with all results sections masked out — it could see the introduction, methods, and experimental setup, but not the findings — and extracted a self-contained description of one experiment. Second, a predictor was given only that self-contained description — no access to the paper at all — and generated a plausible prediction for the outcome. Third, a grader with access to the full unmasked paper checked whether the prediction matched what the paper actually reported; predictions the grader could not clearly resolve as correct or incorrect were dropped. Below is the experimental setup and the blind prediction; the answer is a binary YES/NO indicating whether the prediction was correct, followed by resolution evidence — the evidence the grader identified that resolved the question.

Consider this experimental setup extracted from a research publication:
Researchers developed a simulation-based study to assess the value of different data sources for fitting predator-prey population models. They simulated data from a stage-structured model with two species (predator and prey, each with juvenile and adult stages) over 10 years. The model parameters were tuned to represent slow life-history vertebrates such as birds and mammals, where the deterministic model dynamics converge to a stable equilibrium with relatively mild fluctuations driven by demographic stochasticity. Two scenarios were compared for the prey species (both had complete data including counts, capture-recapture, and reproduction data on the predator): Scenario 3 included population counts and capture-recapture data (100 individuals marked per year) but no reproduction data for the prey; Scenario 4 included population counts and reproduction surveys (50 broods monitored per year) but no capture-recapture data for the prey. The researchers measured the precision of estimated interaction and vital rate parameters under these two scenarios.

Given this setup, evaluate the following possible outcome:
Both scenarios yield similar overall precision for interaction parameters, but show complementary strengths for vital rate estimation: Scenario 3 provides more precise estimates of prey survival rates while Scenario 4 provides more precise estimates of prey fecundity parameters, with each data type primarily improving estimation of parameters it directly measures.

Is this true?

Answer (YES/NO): NO